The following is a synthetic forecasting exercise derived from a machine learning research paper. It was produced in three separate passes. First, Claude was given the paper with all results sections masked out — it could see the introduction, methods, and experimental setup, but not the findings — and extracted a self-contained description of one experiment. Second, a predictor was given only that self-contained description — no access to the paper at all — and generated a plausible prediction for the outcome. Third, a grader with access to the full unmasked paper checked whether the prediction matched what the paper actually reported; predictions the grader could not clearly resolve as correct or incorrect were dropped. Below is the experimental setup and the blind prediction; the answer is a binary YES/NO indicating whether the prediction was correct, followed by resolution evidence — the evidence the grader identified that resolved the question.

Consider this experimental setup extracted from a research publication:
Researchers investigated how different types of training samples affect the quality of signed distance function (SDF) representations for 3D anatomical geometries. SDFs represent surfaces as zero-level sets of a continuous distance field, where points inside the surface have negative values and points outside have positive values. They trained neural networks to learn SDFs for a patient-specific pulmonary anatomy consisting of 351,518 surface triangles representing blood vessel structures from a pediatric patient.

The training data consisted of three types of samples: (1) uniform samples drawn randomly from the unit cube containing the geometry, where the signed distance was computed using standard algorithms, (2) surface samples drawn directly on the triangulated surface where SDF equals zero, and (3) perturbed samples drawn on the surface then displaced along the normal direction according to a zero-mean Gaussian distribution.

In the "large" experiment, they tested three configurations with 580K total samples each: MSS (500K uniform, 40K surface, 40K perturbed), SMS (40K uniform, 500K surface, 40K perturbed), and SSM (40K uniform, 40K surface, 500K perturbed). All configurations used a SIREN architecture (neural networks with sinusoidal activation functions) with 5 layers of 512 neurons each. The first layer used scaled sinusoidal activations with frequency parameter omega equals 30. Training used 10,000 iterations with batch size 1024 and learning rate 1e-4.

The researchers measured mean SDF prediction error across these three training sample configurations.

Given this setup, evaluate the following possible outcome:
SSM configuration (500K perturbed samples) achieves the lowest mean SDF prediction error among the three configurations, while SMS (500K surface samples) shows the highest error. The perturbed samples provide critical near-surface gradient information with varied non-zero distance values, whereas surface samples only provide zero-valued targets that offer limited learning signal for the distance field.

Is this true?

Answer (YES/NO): NO